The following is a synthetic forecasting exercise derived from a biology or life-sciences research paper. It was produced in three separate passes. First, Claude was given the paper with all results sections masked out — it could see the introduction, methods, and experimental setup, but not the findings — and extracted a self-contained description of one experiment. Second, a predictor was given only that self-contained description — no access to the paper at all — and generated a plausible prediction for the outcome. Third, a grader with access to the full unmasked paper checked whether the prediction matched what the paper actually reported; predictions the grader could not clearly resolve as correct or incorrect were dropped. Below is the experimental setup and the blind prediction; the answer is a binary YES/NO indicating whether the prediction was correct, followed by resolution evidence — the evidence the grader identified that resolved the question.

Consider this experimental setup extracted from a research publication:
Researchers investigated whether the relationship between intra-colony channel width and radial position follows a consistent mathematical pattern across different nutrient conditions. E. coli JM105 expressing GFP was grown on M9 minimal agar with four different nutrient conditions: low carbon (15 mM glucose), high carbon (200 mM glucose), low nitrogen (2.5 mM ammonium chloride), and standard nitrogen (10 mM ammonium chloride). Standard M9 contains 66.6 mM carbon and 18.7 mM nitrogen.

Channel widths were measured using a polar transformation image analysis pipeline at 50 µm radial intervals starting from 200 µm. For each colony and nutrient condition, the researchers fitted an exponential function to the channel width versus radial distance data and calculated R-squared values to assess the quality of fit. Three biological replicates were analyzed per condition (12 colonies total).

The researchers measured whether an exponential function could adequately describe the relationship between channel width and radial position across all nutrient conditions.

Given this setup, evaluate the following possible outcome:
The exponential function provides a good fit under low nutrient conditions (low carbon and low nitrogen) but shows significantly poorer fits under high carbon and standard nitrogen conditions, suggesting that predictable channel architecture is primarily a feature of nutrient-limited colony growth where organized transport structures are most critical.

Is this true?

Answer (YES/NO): NO